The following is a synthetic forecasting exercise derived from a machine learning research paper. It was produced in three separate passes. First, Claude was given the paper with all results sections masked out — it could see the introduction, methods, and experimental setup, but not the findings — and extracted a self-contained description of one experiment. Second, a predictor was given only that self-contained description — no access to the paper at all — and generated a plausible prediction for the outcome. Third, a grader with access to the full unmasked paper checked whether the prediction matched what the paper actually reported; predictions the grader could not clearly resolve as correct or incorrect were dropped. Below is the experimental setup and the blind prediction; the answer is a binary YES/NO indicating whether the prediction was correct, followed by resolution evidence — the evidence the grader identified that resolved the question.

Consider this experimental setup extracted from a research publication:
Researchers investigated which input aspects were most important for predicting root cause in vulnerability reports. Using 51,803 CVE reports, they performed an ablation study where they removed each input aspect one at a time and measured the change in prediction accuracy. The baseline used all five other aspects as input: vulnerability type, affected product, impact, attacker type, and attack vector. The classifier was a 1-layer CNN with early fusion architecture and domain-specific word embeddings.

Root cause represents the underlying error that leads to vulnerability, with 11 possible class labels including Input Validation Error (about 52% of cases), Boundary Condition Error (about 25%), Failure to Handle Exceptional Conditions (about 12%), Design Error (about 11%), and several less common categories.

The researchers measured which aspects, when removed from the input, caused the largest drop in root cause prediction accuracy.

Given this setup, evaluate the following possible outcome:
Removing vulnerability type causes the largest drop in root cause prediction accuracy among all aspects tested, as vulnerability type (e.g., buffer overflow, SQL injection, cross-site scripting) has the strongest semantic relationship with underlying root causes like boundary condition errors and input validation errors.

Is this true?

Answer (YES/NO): NO